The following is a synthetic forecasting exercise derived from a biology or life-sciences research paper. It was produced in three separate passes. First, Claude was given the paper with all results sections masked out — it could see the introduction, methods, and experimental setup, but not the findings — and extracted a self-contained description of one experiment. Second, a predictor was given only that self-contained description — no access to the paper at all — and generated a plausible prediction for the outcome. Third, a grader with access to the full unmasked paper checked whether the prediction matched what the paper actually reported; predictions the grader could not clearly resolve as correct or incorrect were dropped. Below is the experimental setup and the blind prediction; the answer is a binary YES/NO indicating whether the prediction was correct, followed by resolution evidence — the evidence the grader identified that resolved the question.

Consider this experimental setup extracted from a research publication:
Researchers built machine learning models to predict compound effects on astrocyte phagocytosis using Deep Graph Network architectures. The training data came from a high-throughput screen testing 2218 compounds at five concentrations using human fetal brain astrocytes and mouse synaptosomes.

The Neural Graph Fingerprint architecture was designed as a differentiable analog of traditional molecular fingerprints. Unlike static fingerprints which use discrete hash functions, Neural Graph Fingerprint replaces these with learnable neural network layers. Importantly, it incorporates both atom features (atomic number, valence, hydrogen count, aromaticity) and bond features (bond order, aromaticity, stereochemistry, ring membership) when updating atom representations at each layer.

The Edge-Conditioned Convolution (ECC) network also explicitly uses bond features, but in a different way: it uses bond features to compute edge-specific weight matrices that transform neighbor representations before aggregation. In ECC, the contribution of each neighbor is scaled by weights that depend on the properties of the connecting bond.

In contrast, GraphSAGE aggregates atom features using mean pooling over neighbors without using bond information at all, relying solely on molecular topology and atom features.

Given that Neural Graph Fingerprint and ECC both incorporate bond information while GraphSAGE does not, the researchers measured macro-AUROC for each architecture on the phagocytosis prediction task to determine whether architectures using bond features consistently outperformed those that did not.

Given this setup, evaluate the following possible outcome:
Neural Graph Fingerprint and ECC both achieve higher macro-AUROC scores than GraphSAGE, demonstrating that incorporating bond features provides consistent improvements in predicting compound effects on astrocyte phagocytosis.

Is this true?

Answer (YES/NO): NO